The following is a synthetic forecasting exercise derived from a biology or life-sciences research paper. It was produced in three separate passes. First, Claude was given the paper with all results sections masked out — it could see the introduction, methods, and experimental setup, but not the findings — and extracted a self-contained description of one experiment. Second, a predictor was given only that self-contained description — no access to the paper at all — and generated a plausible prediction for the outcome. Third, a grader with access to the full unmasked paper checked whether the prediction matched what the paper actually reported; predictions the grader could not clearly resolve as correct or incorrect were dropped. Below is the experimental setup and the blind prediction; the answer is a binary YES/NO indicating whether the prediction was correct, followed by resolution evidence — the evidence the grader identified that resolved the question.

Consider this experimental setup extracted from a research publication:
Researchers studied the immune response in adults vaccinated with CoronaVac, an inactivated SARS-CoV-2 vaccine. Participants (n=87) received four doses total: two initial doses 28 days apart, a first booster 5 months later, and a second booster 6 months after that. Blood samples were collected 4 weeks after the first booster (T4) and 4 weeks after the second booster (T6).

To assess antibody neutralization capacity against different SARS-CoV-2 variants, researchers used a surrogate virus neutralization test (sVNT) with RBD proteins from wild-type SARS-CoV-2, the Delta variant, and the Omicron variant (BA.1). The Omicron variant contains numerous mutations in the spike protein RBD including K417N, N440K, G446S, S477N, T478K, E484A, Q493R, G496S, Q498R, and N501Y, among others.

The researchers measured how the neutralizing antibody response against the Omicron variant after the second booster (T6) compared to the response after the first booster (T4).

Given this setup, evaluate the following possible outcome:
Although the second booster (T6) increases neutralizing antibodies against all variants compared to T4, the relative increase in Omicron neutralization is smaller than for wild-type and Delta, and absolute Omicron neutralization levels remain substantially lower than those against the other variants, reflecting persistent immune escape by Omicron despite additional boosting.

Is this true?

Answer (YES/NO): NO